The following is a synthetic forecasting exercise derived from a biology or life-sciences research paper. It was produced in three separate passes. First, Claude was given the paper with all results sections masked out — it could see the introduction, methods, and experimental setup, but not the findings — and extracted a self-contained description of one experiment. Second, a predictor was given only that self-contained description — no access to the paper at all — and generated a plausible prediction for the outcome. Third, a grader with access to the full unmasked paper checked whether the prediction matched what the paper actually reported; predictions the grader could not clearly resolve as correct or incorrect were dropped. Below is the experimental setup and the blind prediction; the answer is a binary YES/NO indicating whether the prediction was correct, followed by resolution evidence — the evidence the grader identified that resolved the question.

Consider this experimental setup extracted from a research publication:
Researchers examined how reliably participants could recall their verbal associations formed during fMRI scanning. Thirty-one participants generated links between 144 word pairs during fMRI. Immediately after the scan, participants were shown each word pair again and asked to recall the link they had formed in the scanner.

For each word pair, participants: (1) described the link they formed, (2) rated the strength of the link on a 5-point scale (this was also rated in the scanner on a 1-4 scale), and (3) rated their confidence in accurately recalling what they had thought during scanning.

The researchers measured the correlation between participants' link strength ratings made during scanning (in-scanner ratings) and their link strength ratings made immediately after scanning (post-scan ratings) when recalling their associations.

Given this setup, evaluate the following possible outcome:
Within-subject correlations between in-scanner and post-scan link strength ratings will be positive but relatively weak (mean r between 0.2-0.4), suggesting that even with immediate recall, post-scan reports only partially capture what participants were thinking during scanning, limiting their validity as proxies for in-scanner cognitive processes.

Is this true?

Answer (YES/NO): NO